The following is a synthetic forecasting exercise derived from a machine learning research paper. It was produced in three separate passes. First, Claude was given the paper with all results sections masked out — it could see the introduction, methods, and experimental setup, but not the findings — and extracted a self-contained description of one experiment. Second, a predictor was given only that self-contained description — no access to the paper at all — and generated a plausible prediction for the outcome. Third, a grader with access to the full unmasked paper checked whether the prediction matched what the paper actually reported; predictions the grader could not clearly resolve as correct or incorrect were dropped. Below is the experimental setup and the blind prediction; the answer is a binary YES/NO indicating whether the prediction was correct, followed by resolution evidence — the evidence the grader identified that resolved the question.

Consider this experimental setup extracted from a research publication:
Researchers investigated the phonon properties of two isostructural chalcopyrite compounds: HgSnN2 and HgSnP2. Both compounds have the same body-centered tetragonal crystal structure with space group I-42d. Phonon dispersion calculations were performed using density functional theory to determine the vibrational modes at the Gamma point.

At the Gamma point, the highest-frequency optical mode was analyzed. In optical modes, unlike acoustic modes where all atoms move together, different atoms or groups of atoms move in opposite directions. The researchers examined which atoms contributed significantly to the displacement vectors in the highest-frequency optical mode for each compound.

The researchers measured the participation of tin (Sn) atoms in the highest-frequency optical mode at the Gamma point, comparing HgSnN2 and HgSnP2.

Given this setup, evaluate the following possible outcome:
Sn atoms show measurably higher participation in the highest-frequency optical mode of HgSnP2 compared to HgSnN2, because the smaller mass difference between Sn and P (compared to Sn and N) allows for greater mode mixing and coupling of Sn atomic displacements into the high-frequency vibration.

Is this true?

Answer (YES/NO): YES